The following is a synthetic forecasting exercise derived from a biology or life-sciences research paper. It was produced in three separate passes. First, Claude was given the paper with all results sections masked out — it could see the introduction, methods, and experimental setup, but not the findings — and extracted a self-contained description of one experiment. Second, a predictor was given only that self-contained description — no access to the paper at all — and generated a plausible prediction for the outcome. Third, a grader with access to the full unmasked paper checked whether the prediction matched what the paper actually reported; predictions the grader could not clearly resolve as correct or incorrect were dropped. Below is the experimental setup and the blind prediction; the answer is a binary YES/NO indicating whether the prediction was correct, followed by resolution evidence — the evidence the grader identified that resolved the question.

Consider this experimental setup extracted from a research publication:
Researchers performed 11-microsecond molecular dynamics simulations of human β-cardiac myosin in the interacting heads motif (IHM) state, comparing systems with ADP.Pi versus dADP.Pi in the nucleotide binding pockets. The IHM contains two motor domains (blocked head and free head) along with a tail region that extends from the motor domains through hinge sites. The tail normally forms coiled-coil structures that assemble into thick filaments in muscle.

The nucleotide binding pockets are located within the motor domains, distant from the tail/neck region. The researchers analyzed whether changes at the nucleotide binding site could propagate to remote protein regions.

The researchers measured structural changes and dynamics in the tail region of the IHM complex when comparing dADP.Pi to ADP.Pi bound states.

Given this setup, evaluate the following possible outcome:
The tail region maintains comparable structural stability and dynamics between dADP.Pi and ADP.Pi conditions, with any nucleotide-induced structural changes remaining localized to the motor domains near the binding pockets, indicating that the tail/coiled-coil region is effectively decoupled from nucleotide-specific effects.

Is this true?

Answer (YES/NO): NO